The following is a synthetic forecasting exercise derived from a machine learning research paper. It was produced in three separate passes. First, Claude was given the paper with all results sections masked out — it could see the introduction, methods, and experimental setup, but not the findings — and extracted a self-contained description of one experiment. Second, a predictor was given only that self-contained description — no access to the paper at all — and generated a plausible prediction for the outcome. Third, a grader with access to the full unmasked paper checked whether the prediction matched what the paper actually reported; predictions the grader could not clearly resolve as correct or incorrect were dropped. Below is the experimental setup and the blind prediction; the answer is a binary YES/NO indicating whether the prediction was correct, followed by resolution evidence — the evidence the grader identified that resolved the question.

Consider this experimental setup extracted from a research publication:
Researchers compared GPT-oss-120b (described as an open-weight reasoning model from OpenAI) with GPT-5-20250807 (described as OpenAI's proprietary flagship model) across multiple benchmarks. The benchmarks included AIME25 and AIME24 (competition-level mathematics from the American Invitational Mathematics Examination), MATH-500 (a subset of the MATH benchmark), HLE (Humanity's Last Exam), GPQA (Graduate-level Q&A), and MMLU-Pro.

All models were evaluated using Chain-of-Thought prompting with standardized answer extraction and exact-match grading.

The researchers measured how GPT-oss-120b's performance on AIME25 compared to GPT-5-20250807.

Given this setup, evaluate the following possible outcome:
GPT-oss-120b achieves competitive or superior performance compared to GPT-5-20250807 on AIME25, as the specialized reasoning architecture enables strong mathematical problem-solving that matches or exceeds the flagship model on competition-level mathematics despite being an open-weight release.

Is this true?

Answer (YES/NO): NO